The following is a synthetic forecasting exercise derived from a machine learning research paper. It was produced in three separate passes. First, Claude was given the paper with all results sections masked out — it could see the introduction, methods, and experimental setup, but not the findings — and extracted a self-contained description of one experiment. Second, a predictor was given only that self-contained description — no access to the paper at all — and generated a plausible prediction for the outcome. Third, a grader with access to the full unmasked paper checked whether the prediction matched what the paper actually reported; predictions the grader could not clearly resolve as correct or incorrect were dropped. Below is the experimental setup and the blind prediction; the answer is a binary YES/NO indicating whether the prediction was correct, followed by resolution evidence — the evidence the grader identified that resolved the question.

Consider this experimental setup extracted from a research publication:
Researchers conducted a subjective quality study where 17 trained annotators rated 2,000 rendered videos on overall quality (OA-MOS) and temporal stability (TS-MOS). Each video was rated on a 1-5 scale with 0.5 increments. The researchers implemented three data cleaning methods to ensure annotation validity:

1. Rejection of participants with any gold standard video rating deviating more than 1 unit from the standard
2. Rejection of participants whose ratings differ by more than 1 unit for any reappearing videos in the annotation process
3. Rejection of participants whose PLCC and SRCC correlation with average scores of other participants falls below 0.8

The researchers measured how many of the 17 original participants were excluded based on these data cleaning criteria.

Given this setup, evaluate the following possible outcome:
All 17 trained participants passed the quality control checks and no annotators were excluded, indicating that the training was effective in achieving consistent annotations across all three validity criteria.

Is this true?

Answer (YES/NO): NO